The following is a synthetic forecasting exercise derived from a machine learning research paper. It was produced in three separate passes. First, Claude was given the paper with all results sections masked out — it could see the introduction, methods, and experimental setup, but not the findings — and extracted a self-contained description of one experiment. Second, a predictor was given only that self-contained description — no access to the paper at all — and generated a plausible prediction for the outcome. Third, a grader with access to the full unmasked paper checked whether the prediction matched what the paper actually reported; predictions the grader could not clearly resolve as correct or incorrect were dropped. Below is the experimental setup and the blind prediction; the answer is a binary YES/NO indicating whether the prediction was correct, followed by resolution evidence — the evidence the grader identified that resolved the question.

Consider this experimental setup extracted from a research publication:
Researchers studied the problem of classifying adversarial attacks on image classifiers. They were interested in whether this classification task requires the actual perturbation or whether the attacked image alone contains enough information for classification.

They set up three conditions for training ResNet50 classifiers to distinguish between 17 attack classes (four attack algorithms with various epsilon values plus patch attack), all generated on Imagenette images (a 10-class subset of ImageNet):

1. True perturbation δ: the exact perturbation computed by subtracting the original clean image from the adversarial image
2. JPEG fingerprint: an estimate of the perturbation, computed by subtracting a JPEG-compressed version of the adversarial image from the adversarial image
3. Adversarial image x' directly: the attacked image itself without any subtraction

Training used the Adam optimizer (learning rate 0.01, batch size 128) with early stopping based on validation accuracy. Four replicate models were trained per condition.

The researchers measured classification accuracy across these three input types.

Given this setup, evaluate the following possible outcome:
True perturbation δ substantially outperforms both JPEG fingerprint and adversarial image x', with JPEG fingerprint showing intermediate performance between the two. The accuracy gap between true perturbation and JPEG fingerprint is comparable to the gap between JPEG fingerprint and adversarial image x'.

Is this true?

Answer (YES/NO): NO